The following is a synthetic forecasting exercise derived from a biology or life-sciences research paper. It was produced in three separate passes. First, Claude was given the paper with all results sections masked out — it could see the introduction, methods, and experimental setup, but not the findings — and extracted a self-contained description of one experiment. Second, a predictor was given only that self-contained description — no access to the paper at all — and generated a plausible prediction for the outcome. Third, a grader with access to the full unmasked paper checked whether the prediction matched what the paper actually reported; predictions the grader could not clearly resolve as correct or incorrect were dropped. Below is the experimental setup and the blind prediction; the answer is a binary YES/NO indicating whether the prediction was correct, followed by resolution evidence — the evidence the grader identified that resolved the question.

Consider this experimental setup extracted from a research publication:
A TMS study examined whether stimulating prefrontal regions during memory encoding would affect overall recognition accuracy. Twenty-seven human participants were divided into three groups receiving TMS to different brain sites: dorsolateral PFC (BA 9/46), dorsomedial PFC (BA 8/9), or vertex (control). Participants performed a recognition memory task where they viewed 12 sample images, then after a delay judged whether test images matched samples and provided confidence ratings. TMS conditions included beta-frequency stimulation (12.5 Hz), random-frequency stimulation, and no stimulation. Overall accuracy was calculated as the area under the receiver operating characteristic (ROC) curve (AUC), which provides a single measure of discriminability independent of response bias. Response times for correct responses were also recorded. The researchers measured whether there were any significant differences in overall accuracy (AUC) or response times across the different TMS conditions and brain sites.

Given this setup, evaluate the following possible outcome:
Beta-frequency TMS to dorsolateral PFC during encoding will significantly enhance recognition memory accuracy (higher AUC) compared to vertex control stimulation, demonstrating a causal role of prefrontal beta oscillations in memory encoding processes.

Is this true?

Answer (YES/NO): NO